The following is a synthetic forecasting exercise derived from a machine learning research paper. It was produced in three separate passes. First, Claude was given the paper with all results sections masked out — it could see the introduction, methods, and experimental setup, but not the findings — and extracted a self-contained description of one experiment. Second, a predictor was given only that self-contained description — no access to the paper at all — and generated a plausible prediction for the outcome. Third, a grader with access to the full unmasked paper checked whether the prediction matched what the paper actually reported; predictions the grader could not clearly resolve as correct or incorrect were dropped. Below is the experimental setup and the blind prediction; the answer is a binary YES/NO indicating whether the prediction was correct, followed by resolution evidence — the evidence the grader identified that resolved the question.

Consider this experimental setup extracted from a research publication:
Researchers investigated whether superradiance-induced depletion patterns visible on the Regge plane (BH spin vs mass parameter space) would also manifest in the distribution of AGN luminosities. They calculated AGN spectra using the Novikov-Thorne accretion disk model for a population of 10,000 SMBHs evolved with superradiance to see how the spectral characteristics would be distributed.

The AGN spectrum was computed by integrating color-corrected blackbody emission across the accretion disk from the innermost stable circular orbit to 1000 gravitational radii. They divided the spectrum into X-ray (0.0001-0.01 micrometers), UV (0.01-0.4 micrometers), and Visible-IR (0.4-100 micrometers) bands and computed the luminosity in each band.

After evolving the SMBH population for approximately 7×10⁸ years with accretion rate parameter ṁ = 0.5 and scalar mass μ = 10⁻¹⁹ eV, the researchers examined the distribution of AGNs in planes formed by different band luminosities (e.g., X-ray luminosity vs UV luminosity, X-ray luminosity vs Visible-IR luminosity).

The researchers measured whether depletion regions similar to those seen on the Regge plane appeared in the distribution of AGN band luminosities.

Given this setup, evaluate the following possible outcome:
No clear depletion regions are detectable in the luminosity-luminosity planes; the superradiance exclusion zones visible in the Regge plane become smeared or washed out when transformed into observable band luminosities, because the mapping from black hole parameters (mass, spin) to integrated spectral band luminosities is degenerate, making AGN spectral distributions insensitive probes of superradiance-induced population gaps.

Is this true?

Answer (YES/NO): NO